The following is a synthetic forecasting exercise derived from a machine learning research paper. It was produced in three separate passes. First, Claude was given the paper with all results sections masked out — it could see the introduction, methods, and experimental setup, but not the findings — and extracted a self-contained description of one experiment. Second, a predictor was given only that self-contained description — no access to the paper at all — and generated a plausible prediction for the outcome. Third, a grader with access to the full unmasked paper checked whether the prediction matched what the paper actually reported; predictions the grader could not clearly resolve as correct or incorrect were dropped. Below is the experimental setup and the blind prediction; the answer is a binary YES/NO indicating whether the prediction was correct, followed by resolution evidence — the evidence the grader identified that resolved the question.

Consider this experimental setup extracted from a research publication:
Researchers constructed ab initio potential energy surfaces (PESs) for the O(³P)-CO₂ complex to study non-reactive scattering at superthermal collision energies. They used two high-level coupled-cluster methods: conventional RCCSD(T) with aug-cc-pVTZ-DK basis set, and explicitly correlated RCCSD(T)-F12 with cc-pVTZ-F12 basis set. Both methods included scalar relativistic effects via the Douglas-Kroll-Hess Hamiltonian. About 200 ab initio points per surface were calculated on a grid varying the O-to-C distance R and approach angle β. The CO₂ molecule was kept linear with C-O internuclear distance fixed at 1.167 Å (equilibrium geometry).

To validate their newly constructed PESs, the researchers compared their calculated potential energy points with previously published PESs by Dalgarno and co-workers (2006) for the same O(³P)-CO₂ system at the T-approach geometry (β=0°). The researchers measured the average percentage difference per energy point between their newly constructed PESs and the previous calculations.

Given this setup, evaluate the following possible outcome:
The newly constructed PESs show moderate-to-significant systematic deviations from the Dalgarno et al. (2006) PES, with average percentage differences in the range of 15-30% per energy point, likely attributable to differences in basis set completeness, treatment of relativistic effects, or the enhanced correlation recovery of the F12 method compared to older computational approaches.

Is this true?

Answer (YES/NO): NO